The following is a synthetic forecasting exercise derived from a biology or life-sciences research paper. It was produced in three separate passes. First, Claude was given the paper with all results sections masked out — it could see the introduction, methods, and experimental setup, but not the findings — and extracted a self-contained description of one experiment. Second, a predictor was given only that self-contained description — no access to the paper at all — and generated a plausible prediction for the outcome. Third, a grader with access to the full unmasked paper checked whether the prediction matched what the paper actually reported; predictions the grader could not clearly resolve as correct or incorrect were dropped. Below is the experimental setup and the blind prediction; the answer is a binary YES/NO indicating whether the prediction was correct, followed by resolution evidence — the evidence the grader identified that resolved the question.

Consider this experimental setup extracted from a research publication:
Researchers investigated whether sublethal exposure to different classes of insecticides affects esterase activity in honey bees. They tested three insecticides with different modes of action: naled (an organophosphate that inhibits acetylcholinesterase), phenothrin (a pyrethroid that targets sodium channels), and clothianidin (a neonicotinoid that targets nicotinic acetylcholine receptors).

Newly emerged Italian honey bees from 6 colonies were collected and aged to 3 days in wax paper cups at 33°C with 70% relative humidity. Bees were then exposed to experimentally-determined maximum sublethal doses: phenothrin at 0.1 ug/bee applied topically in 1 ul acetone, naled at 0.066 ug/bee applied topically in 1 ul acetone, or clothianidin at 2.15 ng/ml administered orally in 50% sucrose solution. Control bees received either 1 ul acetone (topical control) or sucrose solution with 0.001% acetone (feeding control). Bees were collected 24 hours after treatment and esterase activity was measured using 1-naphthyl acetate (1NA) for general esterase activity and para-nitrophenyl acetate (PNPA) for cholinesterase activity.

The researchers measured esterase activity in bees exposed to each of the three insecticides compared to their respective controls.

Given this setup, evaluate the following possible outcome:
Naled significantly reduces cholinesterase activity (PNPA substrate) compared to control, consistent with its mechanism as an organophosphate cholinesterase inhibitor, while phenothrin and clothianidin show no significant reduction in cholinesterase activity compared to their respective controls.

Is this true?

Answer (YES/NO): YES